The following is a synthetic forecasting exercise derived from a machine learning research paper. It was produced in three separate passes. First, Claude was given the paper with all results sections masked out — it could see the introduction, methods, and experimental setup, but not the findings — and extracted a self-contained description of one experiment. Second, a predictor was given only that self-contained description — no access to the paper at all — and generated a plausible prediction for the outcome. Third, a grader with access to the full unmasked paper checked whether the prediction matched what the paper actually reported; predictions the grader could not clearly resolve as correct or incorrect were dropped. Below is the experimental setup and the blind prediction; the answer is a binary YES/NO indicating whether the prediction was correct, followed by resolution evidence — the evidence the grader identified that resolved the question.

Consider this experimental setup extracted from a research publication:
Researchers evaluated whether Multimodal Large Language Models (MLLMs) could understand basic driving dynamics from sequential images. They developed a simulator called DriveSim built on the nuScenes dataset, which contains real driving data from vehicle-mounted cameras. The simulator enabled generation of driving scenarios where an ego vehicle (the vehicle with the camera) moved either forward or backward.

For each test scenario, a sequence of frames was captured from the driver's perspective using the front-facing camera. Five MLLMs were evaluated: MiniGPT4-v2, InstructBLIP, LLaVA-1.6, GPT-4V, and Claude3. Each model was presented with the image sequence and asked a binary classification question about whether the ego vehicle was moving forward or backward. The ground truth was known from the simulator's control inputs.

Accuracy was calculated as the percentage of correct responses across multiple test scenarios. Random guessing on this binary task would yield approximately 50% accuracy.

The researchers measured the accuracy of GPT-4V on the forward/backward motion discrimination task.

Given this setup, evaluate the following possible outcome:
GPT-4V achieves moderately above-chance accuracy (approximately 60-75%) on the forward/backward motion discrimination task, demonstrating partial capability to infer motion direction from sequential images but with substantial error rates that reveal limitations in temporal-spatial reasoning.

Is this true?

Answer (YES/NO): NO